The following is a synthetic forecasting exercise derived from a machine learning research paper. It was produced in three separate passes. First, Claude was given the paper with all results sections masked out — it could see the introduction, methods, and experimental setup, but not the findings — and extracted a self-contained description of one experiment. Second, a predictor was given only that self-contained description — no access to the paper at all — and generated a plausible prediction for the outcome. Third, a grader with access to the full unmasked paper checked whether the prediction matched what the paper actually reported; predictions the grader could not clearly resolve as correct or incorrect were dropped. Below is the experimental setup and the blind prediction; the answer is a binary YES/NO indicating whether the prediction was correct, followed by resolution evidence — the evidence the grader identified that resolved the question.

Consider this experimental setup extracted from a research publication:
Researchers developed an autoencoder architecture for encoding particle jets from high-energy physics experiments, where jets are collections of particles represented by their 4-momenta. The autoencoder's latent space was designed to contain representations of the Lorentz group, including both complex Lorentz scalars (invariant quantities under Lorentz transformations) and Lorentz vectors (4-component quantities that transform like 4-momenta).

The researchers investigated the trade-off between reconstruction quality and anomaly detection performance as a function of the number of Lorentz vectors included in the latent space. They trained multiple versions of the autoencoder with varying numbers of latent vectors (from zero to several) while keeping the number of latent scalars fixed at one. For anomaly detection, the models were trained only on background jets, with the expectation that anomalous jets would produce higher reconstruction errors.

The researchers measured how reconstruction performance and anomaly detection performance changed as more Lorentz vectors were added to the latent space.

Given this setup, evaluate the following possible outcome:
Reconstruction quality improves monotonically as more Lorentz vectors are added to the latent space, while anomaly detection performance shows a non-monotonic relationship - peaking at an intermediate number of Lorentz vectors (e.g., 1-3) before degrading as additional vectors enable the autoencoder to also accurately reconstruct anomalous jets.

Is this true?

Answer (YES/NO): YES